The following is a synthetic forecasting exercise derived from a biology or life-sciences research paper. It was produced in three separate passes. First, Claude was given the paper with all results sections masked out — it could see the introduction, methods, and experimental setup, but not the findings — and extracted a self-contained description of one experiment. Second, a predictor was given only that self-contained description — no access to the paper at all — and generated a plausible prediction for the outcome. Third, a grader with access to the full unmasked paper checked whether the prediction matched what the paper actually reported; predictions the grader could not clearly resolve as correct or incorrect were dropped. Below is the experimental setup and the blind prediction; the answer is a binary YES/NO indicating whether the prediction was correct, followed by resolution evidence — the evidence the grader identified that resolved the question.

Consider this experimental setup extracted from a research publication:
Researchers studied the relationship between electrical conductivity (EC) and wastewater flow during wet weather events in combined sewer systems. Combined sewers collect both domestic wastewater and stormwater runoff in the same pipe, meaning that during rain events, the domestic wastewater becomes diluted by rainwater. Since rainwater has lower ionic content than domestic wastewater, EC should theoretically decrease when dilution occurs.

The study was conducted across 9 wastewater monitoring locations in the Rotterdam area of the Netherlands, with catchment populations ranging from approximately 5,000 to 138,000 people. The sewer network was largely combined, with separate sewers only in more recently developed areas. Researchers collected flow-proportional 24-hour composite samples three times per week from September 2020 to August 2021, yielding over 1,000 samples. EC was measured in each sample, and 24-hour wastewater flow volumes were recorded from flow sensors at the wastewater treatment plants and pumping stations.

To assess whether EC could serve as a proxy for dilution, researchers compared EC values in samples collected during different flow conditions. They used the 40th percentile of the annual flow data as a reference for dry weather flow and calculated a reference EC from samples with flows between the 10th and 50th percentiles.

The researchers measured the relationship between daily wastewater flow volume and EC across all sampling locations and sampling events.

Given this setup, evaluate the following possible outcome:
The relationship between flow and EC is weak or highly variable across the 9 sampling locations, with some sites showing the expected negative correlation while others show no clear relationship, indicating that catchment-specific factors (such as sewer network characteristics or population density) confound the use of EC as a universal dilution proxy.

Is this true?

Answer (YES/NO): NO